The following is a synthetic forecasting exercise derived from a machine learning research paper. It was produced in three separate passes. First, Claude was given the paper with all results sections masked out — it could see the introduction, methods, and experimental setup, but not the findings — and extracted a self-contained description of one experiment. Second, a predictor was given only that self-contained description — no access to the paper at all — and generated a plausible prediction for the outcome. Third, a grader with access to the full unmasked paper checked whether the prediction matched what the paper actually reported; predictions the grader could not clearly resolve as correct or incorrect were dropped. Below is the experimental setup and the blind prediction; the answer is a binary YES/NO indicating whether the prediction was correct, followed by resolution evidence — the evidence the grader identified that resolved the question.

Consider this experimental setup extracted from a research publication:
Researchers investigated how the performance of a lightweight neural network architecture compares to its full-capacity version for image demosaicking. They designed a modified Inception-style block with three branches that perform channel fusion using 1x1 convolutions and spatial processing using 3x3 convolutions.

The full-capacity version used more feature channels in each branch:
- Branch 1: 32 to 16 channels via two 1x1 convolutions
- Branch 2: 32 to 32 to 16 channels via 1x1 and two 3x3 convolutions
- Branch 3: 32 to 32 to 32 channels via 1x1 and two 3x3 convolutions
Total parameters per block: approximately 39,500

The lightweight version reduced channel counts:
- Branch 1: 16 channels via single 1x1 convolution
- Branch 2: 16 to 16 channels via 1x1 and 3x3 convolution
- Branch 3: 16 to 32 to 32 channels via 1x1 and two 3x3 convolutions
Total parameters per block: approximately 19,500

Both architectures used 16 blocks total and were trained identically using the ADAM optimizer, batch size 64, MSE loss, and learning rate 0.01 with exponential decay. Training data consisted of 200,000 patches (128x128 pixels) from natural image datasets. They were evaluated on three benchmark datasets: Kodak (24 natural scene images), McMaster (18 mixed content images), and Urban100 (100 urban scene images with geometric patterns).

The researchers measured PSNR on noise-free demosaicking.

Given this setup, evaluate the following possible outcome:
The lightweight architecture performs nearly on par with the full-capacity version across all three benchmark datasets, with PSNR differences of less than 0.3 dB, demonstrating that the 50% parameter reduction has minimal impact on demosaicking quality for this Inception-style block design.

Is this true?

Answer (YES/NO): NO